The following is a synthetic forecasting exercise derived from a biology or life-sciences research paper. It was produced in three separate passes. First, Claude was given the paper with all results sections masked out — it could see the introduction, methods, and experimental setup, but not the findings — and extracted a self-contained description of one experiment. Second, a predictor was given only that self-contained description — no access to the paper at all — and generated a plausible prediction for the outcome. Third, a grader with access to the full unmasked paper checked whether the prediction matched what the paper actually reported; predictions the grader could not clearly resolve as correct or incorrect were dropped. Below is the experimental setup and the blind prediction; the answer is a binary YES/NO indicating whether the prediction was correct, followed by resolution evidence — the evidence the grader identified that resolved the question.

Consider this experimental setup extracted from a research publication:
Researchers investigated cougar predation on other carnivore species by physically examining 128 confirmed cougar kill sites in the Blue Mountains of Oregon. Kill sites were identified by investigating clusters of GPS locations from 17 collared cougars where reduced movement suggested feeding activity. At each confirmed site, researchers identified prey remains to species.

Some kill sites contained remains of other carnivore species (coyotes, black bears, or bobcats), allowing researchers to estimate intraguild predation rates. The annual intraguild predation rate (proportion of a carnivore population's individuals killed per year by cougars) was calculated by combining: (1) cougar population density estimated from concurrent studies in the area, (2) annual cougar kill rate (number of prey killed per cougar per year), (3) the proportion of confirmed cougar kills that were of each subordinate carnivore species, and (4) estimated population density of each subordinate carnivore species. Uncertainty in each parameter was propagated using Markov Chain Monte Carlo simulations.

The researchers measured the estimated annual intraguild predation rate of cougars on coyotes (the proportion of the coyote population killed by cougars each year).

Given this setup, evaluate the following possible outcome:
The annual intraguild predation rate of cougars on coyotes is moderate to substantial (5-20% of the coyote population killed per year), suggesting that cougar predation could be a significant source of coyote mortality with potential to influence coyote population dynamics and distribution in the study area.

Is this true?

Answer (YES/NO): NO